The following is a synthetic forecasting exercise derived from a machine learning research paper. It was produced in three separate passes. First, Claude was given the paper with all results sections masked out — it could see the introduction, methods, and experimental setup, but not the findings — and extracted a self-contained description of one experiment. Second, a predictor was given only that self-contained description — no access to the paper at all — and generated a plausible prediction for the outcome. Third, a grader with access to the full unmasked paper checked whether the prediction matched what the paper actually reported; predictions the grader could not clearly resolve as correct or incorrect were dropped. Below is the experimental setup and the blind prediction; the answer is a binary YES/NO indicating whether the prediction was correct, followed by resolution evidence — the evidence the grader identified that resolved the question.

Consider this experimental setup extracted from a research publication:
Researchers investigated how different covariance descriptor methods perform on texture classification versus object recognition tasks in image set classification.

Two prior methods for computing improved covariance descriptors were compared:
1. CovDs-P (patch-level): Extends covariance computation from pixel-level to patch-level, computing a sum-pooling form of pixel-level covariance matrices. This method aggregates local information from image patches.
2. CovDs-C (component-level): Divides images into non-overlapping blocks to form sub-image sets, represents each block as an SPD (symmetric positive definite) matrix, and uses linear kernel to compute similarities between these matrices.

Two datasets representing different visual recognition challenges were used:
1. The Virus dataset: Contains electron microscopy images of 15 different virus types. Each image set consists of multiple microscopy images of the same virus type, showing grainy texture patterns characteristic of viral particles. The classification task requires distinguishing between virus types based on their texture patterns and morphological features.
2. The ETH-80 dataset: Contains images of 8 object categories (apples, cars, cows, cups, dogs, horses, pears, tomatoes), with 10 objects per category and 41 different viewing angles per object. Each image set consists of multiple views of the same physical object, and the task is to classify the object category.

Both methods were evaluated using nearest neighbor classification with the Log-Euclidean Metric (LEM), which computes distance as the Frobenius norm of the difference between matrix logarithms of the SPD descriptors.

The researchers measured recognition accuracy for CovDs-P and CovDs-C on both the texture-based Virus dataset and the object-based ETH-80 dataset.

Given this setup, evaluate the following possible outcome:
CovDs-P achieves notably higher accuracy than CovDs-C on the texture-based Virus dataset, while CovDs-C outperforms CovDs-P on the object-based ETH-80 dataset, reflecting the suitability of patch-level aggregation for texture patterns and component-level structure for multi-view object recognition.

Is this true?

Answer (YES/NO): YES